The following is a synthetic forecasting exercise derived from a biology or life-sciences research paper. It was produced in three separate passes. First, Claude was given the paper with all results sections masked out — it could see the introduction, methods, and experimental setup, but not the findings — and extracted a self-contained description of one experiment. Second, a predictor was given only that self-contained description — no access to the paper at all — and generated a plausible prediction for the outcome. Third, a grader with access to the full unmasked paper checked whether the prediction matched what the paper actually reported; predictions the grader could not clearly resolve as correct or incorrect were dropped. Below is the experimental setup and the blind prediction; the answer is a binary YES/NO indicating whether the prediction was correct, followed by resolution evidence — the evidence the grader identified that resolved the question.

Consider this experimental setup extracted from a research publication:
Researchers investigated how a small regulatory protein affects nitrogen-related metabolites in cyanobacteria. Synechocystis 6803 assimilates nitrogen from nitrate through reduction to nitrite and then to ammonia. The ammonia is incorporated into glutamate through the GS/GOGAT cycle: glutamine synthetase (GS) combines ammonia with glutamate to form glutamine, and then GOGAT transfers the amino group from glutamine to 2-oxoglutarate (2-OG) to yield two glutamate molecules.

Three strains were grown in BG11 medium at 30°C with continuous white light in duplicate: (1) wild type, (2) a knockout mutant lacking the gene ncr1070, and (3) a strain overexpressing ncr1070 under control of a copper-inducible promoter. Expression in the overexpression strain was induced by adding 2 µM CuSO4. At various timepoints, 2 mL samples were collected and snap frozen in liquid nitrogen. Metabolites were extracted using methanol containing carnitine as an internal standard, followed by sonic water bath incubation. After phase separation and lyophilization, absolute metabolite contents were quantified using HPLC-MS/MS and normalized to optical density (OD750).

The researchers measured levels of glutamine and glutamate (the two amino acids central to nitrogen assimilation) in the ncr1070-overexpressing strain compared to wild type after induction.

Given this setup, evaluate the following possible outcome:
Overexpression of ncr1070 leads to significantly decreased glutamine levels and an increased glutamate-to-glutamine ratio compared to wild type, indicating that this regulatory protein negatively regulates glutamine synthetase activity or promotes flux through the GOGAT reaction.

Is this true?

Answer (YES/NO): NO